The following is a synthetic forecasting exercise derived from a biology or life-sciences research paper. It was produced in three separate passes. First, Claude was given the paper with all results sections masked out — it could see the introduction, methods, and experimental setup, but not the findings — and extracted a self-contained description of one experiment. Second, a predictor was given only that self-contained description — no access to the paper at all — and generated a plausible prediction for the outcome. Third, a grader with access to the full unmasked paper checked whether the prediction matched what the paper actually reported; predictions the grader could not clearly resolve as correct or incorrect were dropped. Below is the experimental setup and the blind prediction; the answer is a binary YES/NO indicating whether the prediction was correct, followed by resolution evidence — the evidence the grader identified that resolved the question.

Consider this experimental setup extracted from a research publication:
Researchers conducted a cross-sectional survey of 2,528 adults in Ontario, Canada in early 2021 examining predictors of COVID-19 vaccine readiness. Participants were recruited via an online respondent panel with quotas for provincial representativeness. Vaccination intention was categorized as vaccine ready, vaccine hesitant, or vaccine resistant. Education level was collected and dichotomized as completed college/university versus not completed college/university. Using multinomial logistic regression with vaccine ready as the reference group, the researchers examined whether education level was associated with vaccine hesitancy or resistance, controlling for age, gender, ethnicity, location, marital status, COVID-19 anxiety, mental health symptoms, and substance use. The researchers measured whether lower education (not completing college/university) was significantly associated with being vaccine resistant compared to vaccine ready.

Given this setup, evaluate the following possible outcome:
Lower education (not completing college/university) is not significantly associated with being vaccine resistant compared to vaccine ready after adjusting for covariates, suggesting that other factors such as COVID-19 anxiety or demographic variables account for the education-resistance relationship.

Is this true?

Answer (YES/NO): YES